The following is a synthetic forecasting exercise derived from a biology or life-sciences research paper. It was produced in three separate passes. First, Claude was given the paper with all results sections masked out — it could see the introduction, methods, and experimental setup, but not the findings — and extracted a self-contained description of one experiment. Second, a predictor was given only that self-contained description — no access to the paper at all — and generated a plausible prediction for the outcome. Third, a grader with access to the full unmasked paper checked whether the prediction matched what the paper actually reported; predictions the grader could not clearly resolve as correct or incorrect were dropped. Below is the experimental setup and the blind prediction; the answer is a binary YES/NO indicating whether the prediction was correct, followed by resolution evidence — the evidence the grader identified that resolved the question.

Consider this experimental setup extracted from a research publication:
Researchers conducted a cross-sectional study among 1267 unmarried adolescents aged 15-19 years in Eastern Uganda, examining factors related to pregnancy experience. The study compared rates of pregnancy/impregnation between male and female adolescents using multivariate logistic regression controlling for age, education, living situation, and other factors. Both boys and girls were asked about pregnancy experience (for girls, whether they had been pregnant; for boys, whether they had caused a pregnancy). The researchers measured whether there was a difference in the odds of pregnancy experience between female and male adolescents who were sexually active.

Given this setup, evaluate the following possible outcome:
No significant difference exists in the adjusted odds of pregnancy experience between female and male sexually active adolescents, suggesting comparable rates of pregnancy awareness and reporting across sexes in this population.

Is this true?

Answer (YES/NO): NO